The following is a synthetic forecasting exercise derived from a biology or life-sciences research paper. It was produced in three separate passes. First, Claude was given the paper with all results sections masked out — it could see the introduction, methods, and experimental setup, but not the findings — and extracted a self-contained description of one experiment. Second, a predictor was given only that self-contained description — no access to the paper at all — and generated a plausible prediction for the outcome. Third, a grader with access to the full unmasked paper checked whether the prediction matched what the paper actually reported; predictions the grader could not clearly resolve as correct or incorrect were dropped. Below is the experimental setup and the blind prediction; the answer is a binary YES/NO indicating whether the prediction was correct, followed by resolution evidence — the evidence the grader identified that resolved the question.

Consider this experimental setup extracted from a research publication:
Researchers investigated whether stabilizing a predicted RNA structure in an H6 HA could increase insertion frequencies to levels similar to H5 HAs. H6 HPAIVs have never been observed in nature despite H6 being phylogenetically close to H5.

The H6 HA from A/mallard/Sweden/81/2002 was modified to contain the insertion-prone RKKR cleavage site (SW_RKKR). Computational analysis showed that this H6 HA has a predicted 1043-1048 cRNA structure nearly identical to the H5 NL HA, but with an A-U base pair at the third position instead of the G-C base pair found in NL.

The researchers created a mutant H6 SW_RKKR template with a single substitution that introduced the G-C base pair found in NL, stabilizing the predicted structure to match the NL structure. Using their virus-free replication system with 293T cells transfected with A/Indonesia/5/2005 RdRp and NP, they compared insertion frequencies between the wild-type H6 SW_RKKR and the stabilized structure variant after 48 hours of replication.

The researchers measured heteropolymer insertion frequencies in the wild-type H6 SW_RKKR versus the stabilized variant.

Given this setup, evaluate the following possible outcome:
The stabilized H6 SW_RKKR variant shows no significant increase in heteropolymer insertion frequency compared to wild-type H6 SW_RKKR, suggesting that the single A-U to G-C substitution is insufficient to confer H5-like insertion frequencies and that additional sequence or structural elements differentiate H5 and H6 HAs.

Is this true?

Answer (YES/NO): NO